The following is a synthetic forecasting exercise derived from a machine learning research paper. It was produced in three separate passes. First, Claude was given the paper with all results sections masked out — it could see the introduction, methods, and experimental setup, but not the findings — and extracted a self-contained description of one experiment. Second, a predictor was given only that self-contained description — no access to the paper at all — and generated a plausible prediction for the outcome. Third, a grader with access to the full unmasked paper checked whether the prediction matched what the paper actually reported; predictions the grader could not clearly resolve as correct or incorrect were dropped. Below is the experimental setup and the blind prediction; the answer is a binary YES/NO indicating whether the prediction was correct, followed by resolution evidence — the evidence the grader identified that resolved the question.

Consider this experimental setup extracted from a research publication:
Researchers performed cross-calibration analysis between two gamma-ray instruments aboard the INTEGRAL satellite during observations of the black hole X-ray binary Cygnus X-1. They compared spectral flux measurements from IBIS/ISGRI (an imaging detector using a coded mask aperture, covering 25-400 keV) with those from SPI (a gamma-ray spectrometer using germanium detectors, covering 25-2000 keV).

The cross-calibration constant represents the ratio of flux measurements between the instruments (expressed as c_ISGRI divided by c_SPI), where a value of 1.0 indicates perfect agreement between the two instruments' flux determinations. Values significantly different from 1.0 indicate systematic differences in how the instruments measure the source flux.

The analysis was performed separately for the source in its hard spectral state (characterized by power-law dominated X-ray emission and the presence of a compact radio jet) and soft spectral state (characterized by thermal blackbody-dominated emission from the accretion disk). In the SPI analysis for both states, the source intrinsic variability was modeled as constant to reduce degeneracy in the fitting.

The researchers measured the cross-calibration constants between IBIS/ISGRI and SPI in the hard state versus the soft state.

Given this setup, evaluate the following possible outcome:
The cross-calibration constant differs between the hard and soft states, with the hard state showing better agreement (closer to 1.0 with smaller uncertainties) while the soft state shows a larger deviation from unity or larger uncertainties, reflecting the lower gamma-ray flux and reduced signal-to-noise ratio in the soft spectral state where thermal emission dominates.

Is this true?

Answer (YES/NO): NO